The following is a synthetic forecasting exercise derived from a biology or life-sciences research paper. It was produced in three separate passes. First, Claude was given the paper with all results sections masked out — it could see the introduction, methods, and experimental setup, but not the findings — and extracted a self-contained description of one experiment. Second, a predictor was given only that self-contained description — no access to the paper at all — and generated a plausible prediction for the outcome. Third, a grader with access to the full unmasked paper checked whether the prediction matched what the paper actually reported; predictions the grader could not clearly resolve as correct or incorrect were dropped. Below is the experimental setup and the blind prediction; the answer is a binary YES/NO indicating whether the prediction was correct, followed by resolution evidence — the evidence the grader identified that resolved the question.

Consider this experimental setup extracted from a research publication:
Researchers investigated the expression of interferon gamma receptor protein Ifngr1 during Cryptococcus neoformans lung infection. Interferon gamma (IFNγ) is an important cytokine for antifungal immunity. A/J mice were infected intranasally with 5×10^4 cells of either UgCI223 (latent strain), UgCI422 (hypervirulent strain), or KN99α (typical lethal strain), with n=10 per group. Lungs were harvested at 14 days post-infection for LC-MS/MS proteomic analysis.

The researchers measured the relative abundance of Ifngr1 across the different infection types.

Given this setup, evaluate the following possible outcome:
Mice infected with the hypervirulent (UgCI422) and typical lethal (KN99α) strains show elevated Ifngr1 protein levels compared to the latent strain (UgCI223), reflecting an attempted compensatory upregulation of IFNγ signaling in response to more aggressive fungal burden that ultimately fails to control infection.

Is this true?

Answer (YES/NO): NO